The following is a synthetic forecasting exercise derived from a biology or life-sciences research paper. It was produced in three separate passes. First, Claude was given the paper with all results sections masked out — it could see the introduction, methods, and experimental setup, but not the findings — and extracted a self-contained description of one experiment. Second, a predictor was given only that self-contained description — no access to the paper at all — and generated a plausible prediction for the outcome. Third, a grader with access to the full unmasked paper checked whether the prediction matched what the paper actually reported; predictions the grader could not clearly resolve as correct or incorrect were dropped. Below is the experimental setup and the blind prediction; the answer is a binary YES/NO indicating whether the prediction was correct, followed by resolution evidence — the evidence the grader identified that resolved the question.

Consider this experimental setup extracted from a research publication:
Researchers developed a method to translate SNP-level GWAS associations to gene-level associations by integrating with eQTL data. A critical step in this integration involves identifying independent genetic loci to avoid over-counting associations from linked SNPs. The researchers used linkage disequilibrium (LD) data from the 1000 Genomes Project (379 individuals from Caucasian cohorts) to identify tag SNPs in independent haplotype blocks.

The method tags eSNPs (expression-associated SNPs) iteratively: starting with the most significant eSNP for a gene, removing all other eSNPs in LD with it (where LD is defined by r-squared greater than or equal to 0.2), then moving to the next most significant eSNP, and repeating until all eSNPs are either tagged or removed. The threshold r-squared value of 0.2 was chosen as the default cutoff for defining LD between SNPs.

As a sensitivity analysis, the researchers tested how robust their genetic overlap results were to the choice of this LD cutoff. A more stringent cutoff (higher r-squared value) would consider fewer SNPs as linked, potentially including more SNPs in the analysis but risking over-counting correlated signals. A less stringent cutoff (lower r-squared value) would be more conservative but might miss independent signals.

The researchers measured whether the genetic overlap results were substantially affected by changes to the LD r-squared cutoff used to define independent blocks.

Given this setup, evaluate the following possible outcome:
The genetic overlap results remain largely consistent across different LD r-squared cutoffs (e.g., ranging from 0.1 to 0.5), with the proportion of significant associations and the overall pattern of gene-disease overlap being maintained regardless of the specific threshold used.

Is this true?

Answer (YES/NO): YES